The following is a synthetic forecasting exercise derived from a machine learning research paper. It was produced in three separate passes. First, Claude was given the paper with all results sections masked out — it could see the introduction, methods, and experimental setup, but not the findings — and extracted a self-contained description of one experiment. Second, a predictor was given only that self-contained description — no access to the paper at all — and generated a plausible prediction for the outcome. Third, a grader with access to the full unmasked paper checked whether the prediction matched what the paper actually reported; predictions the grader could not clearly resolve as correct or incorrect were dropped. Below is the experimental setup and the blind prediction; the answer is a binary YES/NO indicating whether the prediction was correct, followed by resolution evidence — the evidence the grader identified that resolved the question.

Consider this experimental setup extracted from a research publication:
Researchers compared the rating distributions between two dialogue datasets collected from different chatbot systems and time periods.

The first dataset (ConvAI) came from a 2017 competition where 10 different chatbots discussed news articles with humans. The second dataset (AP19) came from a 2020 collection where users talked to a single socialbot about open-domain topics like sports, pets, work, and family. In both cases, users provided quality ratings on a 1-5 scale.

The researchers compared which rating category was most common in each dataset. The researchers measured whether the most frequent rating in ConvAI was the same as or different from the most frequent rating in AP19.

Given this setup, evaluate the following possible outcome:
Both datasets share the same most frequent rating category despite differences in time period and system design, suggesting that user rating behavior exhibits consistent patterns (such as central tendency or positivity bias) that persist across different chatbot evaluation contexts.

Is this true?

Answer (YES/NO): NO